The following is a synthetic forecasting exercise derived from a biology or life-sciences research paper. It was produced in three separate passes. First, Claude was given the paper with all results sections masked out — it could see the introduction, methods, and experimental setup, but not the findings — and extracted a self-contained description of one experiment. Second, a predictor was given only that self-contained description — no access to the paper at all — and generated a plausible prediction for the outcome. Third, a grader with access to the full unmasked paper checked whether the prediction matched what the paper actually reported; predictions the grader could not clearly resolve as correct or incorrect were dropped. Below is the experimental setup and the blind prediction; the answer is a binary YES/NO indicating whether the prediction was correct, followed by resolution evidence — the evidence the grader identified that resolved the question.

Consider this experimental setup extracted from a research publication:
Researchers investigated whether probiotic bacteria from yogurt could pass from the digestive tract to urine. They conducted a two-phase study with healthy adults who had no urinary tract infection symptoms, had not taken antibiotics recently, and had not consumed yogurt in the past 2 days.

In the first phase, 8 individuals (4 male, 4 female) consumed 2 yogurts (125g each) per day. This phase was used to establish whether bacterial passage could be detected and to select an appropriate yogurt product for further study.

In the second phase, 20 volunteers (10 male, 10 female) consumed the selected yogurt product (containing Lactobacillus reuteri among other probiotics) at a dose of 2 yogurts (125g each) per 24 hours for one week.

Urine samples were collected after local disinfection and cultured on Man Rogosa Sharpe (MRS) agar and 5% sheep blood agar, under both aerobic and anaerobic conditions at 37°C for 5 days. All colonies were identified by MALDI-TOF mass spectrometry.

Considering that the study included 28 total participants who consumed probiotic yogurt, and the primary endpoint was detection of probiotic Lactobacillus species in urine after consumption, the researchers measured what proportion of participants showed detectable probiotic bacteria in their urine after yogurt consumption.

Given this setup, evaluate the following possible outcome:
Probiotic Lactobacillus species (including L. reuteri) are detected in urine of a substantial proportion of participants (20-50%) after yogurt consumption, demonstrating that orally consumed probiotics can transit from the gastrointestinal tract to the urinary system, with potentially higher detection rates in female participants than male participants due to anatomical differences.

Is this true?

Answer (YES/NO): NO